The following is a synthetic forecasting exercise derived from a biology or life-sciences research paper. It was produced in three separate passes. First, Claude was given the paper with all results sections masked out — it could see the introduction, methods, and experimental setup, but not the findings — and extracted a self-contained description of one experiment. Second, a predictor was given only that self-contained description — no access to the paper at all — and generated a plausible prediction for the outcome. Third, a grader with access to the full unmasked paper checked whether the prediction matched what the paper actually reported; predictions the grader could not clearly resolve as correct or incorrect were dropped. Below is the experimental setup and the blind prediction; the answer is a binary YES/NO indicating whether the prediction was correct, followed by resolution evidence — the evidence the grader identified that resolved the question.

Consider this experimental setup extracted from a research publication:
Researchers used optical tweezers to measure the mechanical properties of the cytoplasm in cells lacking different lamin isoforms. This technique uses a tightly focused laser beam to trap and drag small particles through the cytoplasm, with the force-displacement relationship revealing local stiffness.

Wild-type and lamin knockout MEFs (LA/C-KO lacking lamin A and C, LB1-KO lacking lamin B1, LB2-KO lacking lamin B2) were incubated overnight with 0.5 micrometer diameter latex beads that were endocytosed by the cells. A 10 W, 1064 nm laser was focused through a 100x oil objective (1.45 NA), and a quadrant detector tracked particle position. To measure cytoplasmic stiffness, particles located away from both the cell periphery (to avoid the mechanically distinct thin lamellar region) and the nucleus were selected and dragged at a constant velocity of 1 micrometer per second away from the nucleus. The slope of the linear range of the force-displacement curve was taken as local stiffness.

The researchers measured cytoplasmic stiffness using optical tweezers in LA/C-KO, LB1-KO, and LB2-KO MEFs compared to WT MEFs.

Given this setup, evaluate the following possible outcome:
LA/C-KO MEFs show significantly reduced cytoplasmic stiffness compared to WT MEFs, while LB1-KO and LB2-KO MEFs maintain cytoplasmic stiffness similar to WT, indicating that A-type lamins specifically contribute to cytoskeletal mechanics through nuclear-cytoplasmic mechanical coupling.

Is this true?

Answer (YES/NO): NO